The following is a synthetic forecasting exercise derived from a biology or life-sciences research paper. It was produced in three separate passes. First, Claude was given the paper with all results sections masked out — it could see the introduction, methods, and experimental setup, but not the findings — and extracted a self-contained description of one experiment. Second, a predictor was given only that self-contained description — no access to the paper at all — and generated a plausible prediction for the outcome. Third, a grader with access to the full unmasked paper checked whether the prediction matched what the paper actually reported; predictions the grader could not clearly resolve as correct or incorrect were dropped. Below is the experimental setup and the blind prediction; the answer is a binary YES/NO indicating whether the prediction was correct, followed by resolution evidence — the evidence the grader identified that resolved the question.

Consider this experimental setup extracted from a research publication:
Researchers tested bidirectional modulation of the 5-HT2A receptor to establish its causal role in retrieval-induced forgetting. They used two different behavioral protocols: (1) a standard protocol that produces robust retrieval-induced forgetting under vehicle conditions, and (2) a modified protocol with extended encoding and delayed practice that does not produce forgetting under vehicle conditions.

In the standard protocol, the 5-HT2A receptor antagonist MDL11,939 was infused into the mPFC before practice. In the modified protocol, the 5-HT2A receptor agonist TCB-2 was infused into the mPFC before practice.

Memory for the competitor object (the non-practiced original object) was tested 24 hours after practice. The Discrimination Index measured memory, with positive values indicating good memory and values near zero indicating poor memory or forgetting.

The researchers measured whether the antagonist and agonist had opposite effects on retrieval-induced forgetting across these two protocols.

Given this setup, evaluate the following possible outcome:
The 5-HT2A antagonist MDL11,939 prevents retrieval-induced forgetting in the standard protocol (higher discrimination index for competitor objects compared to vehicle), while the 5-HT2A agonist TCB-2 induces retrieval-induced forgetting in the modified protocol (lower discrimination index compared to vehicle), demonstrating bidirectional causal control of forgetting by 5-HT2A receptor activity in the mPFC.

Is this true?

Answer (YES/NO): YES